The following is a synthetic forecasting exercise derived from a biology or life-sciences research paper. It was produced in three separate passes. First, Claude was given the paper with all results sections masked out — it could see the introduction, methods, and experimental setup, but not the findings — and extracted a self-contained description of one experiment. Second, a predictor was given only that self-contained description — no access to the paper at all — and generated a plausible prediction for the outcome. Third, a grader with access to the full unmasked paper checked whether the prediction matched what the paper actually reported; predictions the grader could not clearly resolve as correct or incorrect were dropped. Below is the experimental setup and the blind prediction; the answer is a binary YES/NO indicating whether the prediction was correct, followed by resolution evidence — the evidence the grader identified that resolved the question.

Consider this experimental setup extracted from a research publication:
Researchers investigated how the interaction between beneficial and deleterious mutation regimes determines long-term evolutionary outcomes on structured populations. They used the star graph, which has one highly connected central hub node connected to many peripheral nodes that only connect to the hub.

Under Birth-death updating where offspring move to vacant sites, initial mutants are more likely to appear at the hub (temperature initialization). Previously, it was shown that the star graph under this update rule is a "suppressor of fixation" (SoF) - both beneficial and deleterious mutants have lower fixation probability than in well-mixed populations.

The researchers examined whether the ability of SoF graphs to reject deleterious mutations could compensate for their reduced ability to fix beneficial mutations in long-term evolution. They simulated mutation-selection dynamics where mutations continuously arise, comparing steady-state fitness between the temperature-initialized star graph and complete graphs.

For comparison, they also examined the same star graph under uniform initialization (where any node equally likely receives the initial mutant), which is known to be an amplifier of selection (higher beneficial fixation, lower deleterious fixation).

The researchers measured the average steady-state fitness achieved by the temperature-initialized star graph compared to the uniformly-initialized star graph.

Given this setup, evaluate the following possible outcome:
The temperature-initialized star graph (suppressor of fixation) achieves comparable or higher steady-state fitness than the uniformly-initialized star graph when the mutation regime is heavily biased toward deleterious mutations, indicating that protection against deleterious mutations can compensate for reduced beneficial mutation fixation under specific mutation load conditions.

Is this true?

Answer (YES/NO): NO